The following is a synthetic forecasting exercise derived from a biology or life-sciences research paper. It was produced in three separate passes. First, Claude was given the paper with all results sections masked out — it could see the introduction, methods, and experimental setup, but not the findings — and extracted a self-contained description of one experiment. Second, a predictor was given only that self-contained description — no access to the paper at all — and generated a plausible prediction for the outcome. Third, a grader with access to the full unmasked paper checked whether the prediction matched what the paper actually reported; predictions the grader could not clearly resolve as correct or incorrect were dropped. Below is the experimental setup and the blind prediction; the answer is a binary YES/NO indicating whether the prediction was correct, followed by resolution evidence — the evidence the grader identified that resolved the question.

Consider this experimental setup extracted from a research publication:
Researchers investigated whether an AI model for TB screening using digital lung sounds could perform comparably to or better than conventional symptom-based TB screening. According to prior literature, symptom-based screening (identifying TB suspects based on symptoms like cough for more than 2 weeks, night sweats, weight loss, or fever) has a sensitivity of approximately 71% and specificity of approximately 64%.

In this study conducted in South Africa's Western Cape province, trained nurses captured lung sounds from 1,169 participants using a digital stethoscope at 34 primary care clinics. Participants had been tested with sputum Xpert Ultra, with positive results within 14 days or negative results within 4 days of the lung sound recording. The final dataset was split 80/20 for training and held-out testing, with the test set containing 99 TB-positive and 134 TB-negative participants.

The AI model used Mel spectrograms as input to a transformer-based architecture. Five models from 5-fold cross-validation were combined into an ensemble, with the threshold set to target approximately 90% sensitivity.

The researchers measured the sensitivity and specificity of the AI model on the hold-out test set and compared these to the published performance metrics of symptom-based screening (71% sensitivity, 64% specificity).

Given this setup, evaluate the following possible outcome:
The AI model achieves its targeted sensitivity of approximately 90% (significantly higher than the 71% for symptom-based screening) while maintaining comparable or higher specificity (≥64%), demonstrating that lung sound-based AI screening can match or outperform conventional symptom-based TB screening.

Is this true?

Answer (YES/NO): NO